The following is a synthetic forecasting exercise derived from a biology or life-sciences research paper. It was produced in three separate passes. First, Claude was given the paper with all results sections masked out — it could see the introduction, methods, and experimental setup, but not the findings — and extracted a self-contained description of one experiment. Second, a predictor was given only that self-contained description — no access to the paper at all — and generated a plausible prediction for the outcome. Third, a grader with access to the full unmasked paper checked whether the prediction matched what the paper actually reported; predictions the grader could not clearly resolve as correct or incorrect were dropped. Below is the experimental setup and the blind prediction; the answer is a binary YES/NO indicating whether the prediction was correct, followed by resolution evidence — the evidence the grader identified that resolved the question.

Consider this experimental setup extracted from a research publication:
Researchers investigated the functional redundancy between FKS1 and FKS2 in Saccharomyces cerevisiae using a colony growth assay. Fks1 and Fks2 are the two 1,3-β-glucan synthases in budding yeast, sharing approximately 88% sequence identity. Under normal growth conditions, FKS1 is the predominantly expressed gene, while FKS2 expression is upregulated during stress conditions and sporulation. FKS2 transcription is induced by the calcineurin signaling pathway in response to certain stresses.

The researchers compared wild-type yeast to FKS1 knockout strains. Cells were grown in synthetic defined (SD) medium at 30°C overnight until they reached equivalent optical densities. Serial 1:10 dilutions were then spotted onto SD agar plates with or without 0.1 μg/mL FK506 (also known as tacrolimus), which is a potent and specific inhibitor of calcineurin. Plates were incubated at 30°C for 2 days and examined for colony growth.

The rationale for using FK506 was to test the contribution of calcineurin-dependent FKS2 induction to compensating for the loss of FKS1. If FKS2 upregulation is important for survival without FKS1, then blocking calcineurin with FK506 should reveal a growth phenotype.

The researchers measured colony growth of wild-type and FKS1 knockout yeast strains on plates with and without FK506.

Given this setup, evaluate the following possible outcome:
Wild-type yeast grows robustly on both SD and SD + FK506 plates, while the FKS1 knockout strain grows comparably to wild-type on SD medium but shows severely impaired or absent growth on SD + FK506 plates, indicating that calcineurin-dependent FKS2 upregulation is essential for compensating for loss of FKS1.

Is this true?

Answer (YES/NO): YES